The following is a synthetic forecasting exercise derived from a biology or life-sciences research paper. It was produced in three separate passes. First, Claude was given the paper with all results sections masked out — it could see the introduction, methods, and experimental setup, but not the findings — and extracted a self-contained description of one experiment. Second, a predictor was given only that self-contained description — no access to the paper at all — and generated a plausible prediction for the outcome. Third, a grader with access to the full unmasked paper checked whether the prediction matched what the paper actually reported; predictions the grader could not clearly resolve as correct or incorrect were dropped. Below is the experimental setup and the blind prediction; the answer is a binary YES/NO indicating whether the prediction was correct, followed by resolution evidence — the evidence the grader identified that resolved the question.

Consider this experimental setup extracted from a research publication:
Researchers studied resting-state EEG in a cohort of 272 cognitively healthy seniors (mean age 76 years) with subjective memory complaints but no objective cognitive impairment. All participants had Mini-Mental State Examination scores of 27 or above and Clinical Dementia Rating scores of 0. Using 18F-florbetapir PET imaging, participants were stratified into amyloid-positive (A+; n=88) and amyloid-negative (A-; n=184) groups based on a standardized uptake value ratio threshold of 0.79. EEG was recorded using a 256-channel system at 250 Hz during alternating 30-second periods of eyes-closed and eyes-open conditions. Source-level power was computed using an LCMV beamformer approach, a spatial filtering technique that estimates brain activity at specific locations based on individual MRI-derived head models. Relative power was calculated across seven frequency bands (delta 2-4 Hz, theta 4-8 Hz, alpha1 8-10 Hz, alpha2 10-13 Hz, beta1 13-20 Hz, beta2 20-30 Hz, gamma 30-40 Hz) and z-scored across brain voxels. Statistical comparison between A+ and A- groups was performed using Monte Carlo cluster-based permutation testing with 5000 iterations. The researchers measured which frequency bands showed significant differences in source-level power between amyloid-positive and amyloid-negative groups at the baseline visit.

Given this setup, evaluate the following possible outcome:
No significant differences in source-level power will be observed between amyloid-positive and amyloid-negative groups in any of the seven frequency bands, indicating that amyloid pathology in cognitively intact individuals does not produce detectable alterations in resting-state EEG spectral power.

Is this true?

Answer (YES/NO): NO